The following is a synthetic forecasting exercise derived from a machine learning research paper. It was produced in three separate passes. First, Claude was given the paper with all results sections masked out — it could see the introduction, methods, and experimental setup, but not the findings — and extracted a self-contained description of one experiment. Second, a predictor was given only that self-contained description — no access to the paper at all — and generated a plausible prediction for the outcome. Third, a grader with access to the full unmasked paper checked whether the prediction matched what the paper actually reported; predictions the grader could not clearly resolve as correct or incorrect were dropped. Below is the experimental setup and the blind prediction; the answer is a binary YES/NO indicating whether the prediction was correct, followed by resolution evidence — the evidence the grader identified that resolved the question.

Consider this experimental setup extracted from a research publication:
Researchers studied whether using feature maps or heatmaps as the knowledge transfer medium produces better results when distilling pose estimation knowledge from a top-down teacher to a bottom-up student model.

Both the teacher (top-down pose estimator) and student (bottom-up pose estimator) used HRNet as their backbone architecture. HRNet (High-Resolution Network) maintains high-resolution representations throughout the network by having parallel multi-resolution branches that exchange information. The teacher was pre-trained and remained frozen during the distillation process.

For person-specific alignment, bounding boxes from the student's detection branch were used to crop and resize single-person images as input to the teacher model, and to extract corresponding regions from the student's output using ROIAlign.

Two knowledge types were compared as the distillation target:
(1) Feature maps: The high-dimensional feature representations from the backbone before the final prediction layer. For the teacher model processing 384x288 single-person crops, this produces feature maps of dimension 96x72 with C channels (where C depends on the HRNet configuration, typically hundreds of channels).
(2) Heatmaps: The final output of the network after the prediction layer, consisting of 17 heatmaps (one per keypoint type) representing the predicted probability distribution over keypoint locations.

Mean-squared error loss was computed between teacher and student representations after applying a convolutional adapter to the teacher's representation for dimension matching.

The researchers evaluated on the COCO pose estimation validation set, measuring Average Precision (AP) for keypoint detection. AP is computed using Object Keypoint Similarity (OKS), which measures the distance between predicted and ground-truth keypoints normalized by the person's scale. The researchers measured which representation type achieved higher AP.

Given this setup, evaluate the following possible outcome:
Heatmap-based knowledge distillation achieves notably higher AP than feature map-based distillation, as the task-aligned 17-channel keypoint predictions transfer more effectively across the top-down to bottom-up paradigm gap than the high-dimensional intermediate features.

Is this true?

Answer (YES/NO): YES